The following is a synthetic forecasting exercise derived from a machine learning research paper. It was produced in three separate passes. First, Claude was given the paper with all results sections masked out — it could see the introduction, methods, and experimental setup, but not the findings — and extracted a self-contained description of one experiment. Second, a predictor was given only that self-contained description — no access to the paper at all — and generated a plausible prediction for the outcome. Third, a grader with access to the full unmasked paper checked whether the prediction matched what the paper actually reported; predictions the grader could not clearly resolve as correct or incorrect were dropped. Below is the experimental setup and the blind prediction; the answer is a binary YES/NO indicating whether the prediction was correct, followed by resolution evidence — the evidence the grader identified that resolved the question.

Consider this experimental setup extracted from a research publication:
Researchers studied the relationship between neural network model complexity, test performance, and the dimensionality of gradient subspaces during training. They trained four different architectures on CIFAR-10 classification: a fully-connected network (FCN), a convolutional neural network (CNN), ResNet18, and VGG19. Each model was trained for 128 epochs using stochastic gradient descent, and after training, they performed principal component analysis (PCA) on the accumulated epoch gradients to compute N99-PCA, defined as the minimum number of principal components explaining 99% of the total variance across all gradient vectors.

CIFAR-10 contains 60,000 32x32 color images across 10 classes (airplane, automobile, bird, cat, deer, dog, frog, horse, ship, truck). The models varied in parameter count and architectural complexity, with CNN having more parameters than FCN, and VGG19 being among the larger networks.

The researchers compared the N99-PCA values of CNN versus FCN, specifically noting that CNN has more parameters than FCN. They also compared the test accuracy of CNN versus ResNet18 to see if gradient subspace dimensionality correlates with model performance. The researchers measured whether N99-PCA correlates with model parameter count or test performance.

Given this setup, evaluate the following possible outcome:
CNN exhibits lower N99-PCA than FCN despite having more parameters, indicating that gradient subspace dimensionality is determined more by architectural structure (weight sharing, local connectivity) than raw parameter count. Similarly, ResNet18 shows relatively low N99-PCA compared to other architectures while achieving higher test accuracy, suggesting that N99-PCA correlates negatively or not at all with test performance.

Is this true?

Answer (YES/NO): NO